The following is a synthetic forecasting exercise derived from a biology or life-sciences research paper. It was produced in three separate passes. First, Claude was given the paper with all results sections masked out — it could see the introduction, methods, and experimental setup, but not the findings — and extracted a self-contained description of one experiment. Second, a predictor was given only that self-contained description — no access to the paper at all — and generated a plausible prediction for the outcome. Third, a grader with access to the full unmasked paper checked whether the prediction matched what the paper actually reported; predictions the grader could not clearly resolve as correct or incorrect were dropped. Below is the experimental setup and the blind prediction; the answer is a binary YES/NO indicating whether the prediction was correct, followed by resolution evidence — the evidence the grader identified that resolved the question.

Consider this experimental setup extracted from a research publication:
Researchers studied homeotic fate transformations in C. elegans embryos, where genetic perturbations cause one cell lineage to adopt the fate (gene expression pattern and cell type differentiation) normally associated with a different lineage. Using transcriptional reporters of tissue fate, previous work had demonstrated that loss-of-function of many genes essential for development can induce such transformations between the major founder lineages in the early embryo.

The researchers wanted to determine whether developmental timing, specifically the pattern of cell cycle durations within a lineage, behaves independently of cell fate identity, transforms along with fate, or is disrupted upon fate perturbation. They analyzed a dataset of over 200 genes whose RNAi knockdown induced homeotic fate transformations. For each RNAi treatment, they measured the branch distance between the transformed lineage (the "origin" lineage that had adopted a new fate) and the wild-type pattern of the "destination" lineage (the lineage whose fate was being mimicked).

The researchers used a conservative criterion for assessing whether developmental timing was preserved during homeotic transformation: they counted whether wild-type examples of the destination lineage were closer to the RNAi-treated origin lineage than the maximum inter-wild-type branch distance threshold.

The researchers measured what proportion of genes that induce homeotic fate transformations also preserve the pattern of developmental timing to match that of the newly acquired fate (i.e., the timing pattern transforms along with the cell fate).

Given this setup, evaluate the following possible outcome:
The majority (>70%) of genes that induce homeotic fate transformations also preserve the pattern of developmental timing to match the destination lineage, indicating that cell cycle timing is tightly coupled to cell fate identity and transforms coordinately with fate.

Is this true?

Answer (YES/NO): NO